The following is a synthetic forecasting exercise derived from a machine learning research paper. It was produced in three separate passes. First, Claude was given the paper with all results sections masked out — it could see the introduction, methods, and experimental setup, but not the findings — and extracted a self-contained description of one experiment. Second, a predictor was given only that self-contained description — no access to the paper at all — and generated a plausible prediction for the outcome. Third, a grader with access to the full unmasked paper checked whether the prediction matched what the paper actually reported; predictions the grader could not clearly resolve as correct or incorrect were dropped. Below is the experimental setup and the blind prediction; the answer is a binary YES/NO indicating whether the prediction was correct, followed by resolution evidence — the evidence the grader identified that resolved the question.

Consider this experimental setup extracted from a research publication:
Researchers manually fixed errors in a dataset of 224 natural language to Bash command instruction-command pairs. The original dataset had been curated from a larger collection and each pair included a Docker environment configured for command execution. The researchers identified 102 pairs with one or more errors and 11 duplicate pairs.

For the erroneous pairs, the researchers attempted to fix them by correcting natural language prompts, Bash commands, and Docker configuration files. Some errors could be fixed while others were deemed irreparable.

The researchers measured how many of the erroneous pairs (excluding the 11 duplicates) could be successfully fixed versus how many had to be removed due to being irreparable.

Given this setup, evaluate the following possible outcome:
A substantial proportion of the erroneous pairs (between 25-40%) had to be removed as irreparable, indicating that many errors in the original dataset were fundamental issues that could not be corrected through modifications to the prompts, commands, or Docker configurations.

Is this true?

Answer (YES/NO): NO